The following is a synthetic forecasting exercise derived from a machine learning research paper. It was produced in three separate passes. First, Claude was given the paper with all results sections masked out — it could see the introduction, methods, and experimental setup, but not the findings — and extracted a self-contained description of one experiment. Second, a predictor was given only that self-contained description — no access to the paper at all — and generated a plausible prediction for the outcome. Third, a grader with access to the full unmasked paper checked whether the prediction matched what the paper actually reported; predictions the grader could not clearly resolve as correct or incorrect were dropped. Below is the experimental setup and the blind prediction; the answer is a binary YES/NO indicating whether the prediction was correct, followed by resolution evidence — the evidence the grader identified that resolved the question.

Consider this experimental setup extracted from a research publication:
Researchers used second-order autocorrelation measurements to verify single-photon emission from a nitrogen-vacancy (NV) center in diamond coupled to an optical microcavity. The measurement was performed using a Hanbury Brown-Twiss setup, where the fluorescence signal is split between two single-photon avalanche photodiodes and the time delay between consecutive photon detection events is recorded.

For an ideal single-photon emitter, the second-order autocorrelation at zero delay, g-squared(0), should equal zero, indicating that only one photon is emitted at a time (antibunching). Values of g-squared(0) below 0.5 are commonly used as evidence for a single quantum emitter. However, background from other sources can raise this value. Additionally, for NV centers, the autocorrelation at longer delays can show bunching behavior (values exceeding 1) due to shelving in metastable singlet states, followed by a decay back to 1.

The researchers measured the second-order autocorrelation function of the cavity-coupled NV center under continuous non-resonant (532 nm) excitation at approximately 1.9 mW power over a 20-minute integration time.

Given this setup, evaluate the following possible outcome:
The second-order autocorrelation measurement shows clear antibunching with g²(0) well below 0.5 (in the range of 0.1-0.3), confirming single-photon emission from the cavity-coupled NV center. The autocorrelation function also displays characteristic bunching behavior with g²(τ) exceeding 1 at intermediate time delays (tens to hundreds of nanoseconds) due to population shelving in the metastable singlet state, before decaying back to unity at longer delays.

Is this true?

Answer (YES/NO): NO